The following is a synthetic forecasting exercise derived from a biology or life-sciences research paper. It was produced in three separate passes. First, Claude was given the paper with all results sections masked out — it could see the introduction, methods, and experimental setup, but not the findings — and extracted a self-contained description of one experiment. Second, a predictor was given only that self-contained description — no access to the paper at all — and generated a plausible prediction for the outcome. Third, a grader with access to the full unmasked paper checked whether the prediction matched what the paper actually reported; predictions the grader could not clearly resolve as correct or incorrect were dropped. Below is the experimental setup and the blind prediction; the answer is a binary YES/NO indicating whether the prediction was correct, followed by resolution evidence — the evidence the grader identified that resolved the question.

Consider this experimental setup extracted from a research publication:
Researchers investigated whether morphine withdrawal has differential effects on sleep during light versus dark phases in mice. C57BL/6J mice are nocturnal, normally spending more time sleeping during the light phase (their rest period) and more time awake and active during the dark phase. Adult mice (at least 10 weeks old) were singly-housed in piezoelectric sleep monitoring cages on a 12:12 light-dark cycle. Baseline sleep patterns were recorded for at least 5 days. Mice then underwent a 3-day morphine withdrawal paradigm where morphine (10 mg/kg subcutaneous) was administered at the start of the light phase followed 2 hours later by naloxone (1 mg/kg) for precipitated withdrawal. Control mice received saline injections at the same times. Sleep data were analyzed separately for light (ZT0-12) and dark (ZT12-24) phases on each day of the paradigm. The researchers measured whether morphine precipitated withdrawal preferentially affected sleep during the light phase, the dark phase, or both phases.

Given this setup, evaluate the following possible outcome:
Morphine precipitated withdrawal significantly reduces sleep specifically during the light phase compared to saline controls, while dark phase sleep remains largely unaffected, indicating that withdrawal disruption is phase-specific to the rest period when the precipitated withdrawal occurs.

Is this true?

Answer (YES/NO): NO